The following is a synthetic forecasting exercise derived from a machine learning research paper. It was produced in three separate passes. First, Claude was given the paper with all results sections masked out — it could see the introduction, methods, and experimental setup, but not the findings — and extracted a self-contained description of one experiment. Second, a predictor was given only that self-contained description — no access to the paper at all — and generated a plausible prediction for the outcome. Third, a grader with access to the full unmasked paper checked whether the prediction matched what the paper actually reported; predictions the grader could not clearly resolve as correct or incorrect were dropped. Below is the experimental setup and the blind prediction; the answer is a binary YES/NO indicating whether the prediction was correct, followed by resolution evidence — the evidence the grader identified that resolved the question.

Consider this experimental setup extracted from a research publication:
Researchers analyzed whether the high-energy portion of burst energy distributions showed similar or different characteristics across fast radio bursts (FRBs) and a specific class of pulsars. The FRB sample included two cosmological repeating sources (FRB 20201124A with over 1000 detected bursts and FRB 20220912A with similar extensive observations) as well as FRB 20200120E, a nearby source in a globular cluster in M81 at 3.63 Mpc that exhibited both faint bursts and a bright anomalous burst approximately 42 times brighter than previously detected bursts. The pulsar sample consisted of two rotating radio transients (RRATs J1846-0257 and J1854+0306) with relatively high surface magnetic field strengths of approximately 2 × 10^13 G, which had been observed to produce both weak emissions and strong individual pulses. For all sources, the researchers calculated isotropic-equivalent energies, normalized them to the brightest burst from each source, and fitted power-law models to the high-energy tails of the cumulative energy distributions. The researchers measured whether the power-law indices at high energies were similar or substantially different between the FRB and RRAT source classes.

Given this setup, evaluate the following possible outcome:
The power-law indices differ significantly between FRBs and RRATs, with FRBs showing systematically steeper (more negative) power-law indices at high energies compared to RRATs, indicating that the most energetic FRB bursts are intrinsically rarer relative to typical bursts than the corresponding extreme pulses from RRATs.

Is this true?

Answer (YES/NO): NO